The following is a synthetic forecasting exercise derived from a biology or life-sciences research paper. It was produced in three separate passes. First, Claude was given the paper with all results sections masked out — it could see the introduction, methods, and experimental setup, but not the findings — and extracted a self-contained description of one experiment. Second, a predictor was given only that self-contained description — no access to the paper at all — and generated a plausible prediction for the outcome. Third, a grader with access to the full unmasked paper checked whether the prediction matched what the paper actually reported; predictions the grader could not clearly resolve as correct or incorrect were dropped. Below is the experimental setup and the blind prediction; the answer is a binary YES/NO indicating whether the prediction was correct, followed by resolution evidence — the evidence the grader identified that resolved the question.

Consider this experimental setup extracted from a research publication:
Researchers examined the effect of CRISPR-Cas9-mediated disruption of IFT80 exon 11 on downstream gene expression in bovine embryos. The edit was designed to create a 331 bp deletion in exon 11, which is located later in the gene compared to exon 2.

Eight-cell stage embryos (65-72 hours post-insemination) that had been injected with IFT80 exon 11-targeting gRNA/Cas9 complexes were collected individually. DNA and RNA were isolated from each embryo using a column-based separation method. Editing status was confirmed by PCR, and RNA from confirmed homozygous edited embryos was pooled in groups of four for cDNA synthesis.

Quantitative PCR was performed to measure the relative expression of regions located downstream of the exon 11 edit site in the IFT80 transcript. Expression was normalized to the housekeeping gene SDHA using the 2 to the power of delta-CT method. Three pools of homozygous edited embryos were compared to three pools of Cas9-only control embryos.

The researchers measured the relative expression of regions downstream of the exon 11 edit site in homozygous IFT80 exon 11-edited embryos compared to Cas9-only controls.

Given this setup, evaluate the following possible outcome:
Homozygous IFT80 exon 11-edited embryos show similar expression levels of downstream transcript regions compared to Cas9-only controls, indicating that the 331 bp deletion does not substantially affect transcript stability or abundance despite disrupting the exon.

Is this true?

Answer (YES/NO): NO